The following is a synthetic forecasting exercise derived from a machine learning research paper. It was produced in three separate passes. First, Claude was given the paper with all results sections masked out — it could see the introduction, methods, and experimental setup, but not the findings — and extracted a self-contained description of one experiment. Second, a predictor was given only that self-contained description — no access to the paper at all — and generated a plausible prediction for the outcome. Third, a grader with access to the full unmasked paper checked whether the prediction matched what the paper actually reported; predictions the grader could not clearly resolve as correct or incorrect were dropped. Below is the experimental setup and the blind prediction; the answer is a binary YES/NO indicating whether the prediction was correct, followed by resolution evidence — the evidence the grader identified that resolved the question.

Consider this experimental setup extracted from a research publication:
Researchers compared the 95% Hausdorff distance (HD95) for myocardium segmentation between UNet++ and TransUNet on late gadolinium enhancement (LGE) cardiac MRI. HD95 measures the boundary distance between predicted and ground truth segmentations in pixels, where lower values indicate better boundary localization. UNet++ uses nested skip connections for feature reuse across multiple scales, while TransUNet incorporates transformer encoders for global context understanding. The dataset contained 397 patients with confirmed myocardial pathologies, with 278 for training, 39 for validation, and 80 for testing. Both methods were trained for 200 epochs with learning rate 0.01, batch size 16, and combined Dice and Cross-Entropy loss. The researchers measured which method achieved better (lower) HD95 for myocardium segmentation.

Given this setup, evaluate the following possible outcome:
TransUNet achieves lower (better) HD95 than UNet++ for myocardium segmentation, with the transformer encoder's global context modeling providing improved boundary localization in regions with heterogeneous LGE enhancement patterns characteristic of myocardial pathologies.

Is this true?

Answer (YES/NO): NO